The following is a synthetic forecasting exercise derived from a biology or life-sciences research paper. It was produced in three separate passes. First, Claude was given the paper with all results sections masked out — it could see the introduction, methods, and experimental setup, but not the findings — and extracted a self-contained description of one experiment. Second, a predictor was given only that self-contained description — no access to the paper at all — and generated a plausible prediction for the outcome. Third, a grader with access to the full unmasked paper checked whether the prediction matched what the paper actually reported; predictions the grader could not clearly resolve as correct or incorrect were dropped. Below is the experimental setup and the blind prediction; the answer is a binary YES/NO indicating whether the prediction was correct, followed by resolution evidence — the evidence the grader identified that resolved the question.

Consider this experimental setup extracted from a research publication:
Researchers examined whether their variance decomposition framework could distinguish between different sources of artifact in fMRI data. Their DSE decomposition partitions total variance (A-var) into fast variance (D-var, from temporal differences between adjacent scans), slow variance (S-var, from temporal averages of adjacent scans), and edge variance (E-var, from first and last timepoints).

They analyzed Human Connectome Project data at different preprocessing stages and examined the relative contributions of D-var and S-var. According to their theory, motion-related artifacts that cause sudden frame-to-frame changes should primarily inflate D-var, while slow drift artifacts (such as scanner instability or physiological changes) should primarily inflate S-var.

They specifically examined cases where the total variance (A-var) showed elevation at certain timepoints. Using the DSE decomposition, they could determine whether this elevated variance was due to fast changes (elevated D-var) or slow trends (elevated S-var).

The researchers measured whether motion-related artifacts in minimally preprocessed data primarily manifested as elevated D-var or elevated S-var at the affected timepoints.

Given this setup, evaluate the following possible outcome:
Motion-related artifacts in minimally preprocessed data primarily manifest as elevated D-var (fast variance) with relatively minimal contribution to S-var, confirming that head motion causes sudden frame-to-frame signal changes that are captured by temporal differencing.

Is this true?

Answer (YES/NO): NO